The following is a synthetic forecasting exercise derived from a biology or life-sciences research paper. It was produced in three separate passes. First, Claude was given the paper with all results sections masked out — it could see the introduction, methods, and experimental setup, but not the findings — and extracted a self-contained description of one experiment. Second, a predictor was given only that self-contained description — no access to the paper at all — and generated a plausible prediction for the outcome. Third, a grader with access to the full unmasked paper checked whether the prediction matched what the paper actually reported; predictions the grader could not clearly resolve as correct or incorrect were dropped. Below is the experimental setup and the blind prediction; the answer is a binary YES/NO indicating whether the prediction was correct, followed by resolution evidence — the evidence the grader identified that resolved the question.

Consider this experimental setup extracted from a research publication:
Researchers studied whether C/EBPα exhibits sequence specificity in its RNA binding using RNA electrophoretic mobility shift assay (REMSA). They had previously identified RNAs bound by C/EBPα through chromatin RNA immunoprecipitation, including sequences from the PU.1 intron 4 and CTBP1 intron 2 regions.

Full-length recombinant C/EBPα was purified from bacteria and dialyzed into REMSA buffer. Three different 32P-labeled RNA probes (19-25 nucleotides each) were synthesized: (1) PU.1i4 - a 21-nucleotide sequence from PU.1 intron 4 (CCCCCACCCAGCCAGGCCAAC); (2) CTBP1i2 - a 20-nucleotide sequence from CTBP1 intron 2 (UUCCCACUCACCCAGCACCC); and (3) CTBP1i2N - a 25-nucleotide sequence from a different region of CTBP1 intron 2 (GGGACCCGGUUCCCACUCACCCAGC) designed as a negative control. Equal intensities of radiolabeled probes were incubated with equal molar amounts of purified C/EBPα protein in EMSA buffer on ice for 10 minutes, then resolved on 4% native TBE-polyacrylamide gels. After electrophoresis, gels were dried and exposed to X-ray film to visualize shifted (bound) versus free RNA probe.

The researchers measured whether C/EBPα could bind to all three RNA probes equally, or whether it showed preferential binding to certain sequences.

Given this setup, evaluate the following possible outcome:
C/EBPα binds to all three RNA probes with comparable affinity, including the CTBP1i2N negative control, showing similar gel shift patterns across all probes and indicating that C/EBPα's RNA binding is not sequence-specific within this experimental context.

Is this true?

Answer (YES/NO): NO